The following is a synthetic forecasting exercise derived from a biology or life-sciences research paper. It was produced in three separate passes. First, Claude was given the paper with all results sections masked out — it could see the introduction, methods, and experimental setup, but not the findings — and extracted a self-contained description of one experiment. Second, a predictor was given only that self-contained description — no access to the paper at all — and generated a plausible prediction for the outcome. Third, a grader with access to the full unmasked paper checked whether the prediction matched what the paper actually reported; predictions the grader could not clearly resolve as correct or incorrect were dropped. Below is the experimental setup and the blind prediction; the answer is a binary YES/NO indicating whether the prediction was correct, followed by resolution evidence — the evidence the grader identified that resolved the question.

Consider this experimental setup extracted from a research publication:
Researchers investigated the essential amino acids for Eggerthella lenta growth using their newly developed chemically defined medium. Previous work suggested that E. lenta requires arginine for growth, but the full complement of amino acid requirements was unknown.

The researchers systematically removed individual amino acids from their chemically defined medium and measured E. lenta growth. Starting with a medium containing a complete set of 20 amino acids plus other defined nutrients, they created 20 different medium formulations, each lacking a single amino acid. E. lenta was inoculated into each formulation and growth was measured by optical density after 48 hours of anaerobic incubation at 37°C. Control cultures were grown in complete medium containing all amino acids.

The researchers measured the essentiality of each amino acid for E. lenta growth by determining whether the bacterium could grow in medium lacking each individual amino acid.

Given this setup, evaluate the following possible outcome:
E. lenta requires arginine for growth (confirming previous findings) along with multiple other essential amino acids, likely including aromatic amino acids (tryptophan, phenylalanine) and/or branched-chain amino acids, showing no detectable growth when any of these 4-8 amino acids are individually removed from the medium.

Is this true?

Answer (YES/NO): NO